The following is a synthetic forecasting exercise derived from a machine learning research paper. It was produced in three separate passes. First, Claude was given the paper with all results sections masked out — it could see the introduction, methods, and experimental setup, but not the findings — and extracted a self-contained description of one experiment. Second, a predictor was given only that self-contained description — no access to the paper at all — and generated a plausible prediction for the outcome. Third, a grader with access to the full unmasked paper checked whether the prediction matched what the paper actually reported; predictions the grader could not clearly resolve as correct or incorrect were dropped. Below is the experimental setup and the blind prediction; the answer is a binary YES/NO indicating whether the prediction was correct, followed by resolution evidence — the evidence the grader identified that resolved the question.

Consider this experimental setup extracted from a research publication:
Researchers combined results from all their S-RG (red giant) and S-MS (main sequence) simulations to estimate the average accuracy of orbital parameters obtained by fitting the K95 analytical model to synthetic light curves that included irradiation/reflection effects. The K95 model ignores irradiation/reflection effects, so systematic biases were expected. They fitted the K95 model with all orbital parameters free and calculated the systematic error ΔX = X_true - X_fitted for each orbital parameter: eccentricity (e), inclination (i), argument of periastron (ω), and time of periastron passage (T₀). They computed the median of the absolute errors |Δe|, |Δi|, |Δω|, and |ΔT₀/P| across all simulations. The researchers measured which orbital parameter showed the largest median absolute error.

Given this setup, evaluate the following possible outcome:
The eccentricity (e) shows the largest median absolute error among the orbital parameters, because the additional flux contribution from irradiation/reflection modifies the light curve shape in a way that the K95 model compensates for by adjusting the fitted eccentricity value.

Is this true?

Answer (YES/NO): NO